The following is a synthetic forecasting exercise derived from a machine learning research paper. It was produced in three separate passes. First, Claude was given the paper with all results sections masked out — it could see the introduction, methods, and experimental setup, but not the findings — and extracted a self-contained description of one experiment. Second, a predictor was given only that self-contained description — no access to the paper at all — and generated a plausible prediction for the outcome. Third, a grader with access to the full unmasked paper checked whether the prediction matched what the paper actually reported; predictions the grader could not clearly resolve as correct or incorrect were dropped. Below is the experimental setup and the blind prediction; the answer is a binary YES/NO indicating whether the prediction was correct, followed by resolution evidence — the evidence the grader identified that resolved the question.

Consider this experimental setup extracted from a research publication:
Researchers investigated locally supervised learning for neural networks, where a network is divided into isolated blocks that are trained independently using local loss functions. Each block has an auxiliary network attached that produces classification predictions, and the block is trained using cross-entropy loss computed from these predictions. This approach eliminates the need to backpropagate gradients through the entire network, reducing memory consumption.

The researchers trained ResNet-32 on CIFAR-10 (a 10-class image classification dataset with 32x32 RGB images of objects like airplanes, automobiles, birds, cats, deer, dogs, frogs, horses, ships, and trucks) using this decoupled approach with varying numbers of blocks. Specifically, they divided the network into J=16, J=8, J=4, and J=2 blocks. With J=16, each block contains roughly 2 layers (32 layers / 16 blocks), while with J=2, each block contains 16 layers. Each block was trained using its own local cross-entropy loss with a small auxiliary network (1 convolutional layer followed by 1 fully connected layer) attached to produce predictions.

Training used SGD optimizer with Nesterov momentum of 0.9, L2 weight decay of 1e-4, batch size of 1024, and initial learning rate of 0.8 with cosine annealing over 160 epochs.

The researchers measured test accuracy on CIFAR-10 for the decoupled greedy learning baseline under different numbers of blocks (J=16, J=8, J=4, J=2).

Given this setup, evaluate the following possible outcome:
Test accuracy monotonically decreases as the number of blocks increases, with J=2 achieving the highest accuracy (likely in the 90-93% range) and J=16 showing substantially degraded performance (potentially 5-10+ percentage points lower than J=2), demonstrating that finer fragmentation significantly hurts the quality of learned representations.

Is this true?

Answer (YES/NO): YES